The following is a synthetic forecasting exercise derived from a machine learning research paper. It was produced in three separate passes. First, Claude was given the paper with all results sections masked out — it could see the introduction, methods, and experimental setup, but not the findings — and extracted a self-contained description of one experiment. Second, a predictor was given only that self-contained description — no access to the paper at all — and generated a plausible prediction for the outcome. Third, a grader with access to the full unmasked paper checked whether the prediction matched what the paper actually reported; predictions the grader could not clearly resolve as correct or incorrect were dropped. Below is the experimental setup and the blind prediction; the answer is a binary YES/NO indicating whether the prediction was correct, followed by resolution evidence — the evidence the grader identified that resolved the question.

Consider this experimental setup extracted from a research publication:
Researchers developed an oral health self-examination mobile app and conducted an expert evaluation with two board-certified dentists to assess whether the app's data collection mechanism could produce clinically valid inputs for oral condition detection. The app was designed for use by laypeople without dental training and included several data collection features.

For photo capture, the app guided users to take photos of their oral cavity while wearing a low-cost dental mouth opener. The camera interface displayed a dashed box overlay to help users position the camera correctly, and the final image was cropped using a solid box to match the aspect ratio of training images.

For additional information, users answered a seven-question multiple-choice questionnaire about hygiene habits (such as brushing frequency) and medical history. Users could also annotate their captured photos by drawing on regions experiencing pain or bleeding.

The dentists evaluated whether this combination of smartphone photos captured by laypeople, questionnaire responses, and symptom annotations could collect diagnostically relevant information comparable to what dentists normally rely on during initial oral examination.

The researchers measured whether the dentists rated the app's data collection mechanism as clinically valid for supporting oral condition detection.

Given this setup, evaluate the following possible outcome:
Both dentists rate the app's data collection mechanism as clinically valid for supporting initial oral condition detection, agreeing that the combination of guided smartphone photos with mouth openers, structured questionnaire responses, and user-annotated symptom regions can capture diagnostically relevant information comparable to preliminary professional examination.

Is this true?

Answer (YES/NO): NO